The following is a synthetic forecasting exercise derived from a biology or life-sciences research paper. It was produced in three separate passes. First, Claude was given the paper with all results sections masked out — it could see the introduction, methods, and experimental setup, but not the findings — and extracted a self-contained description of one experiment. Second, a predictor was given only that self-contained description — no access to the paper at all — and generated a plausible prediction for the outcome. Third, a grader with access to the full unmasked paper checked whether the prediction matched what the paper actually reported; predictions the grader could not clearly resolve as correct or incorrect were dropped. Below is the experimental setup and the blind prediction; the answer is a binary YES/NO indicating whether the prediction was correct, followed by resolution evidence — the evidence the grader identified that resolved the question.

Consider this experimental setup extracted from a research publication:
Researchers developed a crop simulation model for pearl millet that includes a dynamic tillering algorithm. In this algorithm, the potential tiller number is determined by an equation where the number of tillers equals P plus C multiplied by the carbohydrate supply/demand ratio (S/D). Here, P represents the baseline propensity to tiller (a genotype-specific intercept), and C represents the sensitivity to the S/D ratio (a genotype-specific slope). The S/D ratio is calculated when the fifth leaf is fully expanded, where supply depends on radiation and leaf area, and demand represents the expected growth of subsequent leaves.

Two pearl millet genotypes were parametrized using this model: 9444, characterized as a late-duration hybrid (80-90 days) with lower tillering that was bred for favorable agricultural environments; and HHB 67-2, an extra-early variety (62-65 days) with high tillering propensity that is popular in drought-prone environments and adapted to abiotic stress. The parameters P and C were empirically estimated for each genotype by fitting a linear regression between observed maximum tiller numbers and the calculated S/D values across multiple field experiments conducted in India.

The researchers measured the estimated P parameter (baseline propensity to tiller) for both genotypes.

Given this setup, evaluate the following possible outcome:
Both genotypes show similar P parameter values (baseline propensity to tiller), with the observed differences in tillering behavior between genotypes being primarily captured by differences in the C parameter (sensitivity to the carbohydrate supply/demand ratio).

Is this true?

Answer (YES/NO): NO